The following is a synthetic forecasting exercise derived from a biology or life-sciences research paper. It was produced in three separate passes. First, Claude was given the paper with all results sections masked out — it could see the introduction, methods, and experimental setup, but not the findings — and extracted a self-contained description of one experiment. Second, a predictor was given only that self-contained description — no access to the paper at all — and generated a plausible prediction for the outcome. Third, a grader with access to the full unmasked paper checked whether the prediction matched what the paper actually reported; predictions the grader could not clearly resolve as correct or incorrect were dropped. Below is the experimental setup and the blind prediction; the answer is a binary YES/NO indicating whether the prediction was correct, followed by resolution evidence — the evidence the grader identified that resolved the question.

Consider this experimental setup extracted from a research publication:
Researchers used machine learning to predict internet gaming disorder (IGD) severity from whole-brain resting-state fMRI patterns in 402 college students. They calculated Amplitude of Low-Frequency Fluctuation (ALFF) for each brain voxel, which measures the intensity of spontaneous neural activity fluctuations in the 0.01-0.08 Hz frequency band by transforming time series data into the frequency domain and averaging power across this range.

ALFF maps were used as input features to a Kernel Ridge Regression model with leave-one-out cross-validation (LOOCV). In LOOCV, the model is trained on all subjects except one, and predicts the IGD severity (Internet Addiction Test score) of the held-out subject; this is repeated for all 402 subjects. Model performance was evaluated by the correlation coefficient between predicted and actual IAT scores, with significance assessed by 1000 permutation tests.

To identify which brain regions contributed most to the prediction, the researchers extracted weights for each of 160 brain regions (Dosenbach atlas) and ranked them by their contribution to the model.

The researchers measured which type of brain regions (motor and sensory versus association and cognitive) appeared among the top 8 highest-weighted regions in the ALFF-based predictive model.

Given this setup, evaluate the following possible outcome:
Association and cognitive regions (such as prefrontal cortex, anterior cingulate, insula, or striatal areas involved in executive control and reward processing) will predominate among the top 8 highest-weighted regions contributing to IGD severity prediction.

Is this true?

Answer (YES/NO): NO